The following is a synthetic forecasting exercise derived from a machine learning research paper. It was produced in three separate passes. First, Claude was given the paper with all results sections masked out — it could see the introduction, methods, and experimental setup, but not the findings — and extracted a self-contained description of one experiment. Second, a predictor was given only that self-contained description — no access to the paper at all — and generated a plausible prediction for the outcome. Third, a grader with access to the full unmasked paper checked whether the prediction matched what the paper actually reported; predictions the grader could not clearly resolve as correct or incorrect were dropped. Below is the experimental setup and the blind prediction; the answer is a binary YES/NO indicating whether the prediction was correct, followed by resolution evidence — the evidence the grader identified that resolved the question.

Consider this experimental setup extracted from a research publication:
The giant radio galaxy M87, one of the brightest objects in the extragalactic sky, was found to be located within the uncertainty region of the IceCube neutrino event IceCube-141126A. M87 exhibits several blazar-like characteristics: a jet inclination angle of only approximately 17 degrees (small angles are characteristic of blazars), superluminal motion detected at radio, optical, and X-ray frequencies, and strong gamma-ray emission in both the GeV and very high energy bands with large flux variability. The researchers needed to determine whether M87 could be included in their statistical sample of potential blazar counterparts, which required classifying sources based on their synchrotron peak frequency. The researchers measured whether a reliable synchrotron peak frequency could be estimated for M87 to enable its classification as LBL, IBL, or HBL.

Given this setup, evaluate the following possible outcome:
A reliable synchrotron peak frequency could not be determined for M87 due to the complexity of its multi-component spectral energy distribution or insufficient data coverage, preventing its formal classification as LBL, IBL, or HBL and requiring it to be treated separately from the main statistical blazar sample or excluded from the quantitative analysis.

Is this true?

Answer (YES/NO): YES